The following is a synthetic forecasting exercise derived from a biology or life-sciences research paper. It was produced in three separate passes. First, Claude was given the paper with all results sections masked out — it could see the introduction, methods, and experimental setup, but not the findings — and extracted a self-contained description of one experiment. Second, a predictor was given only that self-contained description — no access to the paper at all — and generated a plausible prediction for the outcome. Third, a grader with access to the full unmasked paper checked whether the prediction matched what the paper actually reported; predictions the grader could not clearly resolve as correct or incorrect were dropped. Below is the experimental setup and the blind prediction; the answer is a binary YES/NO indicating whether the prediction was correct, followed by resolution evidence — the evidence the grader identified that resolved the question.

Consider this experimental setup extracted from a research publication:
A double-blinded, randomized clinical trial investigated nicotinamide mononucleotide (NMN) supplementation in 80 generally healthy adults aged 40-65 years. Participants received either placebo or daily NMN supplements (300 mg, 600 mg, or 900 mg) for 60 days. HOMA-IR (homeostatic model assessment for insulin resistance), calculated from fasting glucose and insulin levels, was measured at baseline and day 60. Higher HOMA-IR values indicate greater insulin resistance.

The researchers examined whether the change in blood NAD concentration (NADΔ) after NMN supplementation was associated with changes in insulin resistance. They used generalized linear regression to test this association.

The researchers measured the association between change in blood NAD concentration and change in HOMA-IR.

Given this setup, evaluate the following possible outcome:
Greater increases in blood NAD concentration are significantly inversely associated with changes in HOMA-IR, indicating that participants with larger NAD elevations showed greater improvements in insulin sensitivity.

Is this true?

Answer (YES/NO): NO